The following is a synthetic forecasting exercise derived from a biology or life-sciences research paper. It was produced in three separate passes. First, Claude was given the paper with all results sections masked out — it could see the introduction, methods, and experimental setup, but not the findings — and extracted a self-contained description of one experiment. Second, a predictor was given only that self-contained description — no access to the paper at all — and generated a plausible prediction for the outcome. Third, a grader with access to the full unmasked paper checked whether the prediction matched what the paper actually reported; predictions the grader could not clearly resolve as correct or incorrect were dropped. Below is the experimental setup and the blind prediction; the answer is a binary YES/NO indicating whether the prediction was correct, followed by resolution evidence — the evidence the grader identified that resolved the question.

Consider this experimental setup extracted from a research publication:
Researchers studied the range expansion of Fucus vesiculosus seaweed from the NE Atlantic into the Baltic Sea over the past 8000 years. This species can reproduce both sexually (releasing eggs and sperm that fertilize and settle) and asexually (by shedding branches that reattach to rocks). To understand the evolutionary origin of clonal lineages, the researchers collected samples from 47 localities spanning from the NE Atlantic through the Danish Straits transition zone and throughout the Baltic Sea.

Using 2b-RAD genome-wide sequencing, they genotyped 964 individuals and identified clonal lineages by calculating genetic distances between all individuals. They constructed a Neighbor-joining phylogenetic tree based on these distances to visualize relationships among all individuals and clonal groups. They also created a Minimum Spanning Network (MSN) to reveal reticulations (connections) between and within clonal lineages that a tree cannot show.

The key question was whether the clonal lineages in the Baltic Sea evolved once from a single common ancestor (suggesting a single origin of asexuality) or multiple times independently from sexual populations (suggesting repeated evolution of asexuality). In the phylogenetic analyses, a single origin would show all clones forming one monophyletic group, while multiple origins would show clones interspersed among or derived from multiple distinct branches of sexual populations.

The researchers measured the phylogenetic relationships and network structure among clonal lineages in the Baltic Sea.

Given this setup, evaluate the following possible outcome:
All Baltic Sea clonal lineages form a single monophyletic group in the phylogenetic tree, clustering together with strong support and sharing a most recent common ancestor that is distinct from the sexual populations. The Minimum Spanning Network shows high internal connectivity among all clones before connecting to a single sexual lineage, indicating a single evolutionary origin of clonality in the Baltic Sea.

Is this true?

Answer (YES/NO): NO